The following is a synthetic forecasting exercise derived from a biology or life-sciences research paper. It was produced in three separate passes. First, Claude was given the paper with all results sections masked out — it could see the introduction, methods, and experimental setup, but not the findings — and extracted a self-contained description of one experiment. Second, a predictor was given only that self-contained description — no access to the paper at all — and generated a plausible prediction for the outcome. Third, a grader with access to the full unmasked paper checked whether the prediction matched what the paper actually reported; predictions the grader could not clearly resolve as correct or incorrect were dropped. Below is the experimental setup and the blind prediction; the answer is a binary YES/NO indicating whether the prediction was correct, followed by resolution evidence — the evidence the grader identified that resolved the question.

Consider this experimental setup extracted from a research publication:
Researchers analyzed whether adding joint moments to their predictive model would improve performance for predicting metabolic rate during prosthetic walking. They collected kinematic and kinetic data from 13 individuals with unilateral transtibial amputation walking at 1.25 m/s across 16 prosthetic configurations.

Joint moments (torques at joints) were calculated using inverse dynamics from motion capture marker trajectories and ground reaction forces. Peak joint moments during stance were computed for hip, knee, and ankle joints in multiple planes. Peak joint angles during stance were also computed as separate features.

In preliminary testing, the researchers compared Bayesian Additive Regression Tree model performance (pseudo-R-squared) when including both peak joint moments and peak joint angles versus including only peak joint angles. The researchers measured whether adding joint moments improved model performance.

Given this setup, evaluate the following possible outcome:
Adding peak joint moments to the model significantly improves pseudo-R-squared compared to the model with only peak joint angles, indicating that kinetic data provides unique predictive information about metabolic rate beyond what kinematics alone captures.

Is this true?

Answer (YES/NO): NO